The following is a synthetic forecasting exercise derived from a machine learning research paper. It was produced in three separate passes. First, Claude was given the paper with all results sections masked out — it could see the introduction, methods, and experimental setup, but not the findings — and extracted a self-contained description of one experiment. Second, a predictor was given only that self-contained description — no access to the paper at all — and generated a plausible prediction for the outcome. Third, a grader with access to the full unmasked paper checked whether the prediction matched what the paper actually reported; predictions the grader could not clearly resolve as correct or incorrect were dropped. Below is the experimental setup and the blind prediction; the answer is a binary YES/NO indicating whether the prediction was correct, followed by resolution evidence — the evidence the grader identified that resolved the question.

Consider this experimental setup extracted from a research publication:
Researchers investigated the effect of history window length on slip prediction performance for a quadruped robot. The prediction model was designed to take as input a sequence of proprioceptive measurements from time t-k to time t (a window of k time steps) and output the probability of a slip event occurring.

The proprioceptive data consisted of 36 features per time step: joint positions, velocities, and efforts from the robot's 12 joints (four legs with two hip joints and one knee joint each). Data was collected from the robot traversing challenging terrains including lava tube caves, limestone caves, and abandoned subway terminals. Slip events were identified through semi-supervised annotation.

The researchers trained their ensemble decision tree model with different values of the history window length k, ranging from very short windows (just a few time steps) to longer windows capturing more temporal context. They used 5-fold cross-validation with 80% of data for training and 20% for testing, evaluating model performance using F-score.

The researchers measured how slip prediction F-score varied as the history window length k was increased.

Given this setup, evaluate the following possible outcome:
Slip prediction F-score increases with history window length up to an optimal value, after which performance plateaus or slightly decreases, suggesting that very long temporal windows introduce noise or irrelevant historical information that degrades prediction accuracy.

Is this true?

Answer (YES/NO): YES